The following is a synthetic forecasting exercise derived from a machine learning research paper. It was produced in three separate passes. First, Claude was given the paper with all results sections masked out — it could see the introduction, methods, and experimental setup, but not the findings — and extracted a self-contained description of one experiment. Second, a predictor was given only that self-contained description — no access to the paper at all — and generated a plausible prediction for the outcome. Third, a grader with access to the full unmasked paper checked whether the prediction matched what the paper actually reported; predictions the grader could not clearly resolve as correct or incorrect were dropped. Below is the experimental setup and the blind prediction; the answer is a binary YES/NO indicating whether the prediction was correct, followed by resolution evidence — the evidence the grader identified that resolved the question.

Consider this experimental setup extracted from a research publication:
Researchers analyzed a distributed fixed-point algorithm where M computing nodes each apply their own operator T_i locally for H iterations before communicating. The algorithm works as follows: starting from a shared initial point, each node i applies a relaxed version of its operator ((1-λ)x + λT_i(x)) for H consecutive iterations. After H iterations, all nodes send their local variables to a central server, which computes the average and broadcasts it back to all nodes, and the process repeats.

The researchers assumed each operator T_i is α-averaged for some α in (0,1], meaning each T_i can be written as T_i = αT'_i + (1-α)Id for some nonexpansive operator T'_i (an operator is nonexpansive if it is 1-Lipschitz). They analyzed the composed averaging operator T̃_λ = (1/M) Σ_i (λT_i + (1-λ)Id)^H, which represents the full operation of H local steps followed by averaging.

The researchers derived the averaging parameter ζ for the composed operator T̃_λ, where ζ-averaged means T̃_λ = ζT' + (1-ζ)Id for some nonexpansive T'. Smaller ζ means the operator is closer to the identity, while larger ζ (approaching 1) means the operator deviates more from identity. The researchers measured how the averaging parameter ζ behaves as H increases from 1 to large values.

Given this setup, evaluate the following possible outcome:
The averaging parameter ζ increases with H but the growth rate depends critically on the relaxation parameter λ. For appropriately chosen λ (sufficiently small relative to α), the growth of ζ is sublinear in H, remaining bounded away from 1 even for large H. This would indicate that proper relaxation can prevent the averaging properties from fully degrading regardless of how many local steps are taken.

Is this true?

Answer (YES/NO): NO